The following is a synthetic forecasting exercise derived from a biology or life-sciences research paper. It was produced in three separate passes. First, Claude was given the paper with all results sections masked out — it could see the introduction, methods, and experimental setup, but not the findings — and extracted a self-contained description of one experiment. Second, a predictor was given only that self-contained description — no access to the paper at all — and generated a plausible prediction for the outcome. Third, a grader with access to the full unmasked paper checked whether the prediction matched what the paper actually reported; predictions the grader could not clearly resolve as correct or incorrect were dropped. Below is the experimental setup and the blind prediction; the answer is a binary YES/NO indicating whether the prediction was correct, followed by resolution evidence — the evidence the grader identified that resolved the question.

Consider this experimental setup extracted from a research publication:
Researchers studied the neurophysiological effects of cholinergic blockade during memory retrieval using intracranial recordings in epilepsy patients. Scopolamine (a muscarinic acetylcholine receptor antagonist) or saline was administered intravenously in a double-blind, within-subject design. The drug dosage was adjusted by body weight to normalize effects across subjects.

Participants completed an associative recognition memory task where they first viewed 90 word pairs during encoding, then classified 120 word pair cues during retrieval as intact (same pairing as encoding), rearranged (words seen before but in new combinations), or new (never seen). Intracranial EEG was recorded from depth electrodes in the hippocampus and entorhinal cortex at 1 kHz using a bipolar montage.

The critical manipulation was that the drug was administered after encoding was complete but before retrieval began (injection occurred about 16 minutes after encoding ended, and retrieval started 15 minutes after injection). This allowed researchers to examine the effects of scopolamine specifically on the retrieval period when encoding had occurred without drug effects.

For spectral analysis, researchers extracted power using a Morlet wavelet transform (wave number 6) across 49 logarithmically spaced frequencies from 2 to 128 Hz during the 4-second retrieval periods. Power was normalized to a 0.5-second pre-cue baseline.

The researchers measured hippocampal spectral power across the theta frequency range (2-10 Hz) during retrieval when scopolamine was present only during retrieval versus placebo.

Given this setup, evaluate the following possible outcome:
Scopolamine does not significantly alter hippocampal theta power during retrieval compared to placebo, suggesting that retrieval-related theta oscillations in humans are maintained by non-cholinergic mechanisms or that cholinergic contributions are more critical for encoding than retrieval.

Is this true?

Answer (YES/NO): NO